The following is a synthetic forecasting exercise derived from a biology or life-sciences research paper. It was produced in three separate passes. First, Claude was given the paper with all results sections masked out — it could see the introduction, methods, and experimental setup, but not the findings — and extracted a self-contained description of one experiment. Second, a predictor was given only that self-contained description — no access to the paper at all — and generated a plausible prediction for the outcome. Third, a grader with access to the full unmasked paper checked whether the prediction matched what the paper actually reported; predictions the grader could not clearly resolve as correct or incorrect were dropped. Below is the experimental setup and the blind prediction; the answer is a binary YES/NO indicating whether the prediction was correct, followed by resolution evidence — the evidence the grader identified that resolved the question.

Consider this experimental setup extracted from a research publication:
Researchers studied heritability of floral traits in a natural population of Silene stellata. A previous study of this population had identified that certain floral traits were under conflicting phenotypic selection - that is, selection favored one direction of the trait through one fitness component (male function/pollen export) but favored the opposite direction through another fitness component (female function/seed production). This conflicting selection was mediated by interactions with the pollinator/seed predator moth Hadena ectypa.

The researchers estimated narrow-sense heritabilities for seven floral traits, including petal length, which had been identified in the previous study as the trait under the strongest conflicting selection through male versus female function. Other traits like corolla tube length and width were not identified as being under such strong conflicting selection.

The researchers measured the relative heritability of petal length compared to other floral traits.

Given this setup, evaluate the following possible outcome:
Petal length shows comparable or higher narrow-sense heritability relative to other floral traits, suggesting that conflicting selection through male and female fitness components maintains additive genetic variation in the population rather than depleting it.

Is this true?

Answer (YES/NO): YES